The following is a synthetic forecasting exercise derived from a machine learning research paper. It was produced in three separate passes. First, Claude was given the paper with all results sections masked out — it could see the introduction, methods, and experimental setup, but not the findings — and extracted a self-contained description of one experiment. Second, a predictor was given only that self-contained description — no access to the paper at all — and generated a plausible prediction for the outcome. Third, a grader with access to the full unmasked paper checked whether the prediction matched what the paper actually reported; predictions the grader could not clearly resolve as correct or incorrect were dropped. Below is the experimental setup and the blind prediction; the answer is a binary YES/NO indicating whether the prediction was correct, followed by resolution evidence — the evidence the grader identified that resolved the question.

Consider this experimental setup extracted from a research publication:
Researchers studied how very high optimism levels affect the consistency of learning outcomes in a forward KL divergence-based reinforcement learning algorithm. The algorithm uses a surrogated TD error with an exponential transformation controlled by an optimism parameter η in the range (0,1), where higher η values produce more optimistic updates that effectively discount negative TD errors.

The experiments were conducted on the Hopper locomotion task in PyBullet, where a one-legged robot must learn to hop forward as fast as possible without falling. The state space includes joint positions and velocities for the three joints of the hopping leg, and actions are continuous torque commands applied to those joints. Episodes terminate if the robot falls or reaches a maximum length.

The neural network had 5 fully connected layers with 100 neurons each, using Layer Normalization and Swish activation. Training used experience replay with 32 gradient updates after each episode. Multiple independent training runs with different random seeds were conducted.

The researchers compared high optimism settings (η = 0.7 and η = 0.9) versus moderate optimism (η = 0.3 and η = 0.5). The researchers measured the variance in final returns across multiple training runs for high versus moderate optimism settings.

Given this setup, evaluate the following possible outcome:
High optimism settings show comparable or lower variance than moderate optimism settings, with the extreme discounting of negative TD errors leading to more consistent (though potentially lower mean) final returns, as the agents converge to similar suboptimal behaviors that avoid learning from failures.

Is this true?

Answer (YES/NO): NO